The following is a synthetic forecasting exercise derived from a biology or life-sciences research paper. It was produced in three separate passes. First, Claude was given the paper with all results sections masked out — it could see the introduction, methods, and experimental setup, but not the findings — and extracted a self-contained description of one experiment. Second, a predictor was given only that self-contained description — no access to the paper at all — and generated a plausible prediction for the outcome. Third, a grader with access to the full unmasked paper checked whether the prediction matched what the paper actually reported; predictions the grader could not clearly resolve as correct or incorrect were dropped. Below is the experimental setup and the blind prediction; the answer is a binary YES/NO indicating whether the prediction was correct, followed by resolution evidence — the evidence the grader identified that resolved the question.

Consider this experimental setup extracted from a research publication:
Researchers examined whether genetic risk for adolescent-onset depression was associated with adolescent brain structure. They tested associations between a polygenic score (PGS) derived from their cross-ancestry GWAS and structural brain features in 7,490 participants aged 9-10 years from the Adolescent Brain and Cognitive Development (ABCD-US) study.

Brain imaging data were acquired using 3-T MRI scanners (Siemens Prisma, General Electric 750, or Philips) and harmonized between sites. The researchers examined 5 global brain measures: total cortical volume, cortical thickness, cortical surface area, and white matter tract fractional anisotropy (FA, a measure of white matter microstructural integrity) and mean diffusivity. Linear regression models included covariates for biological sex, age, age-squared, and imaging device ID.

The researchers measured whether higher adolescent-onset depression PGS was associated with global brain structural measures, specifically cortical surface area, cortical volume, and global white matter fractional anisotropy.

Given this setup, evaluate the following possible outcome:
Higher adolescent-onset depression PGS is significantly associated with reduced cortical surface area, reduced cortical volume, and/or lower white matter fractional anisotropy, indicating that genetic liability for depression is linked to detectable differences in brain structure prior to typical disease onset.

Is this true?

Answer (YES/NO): YES